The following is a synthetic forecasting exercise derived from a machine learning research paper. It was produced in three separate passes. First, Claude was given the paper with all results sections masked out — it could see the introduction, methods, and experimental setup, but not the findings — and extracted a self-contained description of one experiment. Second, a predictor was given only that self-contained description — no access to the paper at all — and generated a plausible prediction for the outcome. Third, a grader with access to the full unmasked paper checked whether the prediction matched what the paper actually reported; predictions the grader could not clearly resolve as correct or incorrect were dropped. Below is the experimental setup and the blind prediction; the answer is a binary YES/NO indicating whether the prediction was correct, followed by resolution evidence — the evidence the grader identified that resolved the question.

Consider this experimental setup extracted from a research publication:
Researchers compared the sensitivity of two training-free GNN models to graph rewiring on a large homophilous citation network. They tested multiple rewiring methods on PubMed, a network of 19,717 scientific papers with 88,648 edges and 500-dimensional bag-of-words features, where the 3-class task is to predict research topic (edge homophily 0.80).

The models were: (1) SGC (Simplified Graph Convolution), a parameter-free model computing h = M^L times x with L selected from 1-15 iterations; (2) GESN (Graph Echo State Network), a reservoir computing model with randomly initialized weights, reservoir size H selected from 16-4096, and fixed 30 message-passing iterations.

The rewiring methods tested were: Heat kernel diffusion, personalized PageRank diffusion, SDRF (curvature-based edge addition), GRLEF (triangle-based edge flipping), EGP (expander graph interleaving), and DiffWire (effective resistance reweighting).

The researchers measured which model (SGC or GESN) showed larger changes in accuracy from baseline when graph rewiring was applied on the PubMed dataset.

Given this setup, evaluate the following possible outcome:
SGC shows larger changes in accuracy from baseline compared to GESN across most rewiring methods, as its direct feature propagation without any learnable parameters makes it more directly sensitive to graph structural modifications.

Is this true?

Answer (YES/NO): YES